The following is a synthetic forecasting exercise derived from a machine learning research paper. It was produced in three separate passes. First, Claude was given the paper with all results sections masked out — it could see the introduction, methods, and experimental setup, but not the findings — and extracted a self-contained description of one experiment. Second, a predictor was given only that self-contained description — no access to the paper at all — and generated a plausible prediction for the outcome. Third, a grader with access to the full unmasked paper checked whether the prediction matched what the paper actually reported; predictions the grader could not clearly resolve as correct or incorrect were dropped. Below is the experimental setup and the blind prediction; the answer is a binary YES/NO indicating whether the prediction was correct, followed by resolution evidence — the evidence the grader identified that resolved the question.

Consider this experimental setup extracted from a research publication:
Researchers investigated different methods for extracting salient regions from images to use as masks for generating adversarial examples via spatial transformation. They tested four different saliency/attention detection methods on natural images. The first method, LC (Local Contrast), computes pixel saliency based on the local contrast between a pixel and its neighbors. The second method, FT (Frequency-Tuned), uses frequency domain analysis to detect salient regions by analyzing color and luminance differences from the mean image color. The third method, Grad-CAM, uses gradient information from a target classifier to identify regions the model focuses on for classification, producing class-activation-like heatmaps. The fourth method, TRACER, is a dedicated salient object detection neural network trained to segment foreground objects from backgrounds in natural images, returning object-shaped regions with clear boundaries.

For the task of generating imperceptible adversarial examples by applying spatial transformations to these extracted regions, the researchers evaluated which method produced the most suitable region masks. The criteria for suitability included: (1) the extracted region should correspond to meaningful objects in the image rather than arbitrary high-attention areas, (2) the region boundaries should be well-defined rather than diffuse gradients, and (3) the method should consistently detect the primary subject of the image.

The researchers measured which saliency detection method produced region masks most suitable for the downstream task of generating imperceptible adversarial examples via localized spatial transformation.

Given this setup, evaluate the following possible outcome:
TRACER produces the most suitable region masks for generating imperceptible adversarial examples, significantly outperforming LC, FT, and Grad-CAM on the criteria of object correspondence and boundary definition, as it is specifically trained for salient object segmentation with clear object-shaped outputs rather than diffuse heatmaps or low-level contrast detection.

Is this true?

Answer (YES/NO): YES